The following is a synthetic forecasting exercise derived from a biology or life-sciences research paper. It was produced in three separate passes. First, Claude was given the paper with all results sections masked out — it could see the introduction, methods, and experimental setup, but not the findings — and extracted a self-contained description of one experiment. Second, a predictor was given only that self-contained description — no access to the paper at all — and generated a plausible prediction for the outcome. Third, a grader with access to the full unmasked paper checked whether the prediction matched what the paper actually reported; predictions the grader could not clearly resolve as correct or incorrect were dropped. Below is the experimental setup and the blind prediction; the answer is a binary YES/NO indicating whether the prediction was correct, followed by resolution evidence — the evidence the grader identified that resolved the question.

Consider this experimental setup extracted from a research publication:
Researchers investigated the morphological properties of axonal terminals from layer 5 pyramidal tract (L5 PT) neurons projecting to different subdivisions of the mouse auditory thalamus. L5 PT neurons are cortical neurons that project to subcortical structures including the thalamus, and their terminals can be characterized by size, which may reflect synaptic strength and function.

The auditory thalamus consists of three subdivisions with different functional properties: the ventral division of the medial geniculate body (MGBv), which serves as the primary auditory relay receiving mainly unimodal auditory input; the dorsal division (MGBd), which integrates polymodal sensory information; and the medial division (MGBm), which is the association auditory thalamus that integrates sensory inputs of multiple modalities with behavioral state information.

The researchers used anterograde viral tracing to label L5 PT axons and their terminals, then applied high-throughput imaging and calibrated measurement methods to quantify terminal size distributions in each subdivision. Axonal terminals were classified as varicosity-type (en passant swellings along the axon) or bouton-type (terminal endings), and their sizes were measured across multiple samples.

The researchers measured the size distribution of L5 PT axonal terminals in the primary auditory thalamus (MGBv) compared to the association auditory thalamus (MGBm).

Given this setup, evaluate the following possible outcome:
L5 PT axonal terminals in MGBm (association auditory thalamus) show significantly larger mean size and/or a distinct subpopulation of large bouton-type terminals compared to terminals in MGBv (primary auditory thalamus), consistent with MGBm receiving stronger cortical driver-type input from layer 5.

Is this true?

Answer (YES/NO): YES